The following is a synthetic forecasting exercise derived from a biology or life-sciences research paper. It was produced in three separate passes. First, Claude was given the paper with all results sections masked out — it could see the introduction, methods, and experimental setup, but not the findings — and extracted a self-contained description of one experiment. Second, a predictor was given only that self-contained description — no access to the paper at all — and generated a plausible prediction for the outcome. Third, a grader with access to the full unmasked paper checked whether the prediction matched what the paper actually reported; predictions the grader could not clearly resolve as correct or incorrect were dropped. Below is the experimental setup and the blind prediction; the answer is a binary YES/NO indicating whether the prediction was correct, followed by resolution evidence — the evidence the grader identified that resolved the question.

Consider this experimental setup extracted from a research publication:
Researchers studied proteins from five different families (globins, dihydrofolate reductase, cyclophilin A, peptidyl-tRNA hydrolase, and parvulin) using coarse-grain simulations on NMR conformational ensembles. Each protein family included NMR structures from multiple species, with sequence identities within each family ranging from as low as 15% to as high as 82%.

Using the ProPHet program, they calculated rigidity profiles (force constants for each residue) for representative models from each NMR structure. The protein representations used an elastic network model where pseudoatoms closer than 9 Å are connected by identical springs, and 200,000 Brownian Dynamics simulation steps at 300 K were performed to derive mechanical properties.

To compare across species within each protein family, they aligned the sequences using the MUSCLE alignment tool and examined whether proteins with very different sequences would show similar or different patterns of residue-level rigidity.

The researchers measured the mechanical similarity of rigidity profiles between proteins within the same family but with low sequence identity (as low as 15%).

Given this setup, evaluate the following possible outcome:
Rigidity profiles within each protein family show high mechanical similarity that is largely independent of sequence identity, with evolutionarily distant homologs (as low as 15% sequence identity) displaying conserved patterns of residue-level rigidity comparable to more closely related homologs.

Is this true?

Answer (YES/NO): YES